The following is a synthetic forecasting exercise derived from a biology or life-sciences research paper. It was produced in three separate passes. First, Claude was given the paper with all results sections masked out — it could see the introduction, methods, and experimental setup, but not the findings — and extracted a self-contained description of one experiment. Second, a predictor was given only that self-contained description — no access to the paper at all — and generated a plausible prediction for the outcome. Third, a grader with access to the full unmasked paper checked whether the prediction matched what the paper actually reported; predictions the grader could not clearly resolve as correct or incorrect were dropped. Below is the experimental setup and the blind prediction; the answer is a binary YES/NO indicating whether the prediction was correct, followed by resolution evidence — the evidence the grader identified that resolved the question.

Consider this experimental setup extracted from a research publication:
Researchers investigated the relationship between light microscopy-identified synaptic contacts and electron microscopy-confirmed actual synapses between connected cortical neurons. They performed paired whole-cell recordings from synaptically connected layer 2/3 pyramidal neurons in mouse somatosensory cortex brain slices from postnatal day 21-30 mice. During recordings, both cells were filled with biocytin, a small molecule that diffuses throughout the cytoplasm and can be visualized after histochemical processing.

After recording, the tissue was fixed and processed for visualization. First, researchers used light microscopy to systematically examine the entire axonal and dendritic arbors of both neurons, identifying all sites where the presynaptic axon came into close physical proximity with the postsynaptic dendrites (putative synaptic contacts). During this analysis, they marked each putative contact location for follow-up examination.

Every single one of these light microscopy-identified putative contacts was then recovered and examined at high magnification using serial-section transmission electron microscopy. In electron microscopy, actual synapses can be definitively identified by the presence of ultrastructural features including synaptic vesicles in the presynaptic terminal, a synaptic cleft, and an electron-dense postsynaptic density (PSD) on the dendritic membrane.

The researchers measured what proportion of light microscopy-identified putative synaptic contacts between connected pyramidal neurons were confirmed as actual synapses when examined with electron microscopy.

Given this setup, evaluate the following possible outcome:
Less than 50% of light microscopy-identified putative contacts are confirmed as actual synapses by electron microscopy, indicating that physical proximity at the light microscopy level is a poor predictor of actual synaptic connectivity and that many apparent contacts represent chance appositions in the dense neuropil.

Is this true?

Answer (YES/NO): YES